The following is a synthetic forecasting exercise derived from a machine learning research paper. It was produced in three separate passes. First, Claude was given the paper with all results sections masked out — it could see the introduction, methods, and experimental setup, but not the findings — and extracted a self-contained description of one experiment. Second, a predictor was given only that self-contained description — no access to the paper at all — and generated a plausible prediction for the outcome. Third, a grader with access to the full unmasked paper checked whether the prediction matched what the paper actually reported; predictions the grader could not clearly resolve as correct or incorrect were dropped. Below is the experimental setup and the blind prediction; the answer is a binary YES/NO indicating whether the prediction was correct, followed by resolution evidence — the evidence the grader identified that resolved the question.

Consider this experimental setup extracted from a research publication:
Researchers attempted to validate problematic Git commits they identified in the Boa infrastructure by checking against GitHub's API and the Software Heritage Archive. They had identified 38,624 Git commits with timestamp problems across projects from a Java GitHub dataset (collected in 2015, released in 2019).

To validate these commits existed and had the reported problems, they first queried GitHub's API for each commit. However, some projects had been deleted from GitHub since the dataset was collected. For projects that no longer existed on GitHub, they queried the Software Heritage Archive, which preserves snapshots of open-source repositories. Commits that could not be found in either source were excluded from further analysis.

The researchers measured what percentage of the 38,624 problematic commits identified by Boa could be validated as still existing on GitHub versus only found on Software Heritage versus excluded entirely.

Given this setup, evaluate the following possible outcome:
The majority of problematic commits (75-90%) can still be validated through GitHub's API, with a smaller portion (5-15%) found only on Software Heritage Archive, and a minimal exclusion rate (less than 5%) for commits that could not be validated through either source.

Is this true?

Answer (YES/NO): YES